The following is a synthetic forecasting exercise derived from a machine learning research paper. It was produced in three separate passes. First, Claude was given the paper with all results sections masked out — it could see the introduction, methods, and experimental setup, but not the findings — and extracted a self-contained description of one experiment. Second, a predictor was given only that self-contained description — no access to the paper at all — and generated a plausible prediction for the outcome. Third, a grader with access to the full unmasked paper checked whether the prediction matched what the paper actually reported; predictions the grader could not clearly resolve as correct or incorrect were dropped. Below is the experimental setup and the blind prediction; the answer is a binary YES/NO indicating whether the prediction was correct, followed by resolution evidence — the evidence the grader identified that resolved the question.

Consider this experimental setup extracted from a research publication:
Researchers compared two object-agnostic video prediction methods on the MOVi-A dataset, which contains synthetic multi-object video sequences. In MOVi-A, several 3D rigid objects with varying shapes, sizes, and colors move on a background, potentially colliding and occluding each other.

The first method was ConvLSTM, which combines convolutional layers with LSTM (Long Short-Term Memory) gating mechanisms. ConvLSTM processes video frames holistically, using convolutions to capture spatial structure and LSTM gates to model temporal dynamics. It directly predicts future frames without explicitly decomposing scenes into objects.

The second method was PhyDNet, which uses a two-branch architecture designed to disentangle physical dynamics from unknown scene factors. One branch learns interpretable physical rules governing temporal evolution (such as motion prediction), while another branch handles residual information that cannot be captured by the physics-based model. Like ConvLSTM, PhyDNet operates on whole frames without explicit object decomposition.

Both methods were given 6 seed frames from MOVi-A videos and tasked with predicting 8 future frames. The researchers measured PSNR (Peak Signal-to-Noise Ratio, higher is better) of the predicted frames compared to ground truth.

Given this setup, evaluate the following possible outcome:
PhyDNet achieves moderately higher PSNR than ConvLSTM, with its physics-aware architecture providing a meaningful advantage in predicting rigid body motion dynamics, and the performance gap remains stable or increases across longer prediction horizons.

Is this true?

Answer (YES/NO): YES